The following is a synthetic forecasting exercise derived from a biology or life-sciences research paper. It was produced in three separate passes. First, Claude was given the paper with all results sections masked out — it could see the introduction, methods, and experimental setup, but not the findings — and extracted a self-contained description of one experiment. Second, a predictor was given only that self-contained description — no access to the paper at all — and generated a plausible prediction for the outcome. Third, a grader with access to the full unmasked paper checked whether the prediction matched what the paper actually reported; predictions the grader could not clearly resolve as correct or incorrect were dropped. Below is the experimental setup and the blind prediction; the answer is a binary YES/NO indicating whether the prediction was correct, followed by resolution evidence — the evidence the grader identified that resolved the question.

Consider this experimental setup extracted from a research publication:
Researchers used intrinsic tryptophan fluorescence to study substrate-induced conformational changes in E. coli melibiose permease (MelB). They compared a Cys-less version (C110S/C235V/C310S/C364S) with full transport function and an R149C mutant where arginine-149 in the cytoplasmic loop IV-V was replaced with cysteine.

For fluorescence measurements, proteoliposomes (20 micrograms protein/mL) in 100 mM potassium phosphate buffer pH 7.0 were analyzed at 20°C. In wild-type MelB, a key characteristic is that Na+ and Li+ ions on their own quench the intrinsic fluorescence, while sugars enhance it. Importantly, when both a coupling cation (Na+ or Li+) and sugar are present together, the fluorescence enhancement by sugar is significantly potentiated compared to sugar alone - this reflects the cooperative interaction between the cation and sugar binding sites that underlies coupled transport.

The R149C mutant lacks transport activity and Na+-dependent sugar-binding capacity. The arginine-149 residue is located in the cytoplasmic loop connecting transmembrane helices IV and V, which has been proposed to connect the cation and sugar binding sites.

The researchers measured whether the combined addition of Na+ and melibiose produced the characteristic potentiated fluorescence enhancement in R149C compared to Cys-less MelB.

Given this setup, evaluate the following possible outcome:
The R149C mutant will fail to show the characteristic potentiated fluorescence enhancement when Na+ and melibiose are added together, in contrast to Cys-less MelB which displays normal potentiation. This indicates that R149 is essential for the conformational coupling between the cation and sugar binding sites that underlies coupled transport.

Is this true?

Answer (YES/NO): NO